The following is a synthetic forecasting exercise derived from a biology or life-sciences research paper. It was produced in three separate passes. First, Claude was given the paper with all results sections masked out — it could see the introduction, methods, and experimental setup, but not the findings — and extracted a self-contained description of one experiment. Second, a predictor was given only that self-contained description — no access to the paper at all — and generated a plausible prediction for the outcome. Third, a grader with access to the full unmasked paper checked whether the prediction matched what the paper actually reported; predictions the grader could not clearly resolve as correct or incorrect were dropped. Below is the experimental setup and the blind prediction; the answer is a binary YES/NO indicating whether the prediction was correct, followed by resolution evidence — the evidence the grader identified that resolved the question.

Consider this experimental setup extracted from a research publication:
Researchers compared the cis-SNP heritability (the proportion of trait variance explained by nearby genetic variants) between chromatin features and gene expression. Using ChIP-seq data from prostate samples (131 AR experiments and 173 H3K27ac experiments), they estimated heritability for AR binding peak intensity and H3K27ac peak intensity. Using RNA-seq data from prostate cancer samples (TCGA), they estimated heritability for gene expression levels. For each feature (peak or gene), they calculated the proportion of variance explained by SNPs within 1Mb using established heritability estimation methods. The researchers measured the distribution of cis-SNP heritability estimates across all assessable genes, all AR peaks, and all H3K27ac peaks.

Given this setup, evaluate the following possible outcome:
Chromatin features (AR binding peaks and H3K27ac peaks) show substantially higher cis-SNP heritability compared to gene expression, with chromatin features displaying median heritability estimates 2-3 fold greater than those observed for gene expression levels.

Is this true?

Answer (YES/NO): NO